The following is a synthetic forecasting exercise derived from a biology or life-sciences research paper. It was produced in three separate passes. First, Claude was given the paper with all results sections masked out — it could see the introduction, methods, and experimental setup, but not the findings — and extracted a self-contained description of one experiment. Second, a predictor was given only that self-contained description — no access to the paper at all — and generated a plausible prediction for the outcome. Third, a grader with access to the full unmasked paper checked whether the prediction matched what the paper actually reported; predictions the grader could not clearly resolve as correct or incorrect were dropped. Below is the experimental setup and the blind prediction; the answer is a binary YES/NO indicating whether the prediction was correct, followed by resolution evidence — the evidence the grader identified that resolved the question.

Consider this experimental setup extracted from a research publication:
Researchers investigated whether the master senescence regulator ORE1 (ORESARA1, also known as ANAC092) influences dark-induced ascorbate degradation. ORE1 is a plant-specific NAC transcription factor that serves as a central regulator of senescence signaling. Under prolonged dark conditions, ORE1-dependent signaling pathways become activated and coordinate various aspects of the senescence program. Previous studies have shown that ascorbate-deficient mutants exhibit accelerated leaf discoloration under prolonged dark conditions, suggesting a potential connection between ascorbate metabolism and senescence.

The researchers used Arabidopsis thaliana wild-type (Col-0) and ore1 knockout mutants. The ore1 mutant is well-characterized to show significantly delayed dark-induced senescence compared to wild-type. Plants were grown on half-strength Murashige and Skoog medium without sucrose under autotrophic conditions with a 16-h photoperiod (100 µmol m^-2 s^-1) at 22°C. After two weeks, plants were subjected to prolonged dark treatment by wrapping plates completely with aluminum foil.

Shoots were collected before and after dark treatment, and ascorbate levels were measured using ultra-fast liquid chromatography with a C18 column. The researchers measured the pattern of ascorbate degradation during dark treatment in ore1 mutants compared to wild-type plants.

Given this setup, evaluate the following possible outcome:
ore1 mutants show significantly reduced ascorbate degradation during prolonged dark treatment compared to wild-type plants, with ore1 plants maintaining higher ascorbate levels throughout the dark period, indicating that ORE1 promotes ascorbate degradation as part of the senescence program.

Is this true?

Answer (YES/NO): NO